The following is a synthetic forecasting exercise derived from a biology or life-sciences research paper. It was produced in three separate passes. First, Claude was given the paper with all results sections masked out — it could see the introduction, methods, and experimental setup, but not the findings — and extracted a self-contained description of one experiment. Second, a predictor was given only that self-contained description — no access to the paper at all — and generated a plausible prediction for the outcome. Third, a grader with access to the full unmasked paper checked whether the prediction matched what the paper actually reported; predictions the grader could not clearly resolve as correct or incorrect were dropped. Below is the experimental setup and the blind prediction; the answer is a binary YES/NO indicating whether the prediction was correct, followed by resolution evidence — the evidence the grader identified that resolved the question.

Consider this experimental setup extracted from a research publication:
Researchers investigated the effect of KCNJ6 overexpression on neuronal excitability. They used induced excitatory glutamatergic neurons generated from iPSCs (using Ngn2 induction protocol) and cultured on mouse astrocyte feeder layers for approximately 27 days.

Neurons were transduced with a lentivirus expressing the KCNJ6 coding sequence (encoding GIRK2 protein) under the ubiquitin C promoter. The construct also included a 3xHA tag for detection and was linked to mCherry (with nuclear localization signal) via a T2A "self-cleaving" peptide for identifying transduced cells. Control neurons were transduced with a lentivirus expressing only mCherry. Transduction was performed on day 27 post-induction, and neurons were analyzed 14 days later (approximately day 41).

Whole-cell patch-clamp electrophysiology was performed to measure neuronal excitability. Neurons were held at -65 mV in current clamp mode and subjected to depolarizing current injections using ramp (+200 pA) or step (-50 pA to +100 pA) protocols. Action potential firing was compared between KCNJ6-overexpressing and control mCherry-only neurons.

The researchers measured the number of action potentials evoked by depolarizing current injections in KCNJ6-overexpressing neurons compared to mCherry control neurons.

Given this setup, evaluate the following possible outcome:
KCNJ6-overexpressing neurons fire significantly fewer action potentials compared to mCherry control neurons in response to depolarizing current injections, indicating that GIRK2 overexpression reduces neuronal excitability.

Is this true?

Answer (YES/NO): YES